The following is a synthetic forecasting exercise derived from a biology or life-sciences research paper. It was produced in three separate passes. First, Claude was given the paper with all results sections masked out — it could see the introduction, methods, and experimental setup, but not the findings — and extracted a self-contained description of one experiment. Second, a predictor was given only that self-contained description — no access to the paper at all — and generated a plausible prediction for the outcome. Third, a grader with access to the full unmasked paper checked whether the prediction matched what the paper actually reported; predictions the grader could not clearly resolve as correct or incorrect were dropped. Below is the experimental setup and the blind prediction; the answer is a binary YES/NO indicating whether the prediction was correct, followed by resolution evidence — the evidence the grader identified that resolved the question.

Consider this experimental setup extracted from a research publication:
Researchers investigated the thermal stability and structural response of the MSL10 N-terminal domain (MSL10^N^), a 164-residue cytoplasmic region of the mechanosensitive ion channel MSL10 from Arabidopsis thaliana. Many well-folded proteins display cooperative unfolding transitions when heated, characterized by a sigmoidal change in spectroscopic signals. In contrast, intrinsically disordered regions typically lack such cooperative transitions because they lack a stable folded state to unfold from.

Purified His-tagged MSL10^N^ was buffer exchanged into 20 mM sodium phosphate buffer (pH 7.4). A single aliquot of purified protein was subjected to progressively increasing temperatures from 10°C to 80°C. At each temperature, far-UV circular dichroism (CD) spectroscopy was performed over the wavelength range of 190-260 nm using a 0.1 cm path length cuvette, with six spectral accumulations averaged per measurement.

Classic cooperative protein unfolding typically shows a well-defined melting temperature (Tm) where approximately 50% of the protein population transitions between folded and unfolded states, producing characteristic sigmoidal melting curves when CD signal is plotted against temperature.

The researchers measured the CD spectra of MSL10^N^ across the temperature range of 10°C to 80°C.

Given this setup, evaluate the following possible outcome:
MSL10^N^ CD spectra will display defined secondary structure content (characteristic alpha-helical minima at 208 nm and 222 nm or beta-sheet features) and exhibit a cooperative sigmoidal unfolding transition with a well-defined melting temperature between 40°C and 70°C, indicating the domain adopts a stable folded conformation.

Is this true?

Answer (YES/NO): NO